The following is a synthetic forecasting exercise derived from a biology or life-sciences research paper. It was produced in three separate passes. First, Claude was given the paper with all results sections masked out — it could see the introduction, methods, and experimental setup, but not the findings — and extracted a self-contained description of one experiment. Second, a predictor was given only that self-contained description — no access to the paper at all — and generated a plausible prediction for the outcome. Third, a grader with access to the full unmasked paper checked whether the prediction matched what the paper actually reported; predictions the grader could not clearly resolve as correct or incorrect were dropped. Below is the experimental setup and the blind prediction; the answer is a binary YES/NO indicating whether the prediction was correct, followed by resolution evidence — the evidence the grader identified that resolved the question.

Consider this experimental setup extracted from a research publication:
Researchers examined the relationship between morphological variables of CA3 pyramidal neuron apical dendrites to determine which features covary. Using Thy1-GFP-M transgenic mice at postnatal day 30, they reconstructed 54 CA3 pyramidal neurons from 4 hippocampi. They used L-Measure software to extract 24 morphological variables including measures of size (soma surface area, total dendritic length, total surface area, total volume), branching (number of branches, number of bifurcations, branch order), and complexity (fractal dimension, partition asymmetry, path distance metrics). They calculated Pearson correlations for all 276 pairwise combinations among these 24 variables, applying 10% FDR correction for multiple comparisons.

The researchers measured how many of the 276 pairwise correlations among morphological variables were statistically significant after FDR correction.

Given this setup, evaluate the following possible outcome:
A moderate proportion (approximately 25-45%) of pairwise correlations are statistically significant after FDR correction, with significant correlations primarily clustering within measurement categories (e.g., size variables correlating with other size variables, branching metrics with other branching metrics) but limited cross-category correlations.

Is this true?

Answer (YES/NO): NO